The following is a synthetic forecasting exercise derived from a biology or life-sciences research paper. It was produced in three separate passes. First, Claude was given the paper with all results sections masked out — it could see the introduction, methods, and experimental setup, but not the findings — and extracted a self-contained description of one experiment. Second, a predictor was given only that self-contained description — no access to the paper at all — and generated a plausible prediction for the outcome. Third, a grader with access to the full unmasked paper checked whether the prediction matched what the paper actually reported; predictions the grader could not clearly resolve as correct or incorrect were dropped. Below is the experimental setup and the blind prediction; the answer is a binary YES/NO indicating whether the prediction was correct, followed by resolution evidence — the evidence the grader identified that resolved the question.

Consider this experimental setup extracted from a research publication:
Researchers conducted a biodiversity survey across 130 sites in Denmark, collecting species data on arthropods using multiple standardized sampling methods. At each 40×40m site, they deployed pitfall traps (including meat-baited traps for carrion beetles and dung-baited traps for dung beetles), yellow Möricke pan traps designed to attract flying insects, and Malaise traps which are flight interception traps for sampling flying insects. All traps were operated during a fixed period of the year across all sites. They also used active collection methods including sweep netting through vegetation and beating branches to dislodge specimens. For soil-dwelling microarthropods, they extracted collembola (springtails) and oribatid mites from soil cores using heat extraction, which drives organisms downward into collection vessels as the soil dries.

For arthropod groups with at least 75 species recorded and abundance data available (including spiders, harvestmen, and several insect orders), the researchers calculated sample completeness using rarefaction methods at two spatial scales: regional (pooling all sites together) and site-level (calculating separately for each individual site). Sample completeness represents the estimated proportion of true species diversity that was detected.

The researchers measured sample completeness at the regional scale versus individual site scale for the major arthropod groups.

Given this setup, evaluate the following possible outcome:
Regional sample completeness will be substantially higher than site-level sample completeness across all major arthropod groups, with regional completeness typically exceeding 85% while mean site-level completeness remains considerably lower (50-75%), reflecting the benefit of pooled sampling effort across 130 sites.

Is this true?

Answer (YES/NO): YES